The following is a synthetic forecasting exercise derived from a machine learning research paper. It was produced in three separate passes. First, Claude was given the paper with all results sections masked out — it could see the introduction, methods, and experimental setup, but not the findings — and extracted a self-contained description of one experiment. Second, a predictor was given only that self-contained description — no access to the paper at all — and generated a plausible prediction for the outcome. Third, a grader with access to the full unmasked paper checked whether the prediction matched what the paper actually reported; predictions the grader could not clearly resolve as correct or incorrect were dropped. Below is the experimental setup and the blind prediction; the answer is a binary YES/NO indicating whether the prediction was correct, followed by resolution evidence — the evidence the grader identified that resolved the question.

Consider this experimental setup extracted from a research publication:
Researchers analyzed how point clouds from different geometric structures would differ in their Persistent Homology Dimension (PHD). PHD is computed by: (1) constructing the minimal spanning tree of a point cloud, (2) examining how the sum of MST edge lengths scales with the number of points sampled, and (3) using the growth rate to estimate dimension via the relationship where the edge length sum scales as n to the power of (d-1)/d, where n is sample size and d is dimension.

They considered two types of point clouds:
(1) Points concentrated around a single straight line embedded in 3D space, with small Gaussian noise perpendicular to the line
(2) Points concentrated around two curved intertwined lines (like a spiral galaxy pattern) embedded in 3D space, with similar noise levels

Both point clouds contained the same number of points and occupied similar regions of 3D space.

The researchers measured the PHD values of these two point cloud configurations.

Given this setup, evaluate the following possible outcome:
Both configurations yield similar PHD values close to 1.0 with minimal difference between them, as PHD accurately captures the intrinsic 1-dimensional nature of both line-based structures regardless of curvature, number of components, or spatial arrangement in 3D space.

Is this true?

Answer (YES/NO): NO